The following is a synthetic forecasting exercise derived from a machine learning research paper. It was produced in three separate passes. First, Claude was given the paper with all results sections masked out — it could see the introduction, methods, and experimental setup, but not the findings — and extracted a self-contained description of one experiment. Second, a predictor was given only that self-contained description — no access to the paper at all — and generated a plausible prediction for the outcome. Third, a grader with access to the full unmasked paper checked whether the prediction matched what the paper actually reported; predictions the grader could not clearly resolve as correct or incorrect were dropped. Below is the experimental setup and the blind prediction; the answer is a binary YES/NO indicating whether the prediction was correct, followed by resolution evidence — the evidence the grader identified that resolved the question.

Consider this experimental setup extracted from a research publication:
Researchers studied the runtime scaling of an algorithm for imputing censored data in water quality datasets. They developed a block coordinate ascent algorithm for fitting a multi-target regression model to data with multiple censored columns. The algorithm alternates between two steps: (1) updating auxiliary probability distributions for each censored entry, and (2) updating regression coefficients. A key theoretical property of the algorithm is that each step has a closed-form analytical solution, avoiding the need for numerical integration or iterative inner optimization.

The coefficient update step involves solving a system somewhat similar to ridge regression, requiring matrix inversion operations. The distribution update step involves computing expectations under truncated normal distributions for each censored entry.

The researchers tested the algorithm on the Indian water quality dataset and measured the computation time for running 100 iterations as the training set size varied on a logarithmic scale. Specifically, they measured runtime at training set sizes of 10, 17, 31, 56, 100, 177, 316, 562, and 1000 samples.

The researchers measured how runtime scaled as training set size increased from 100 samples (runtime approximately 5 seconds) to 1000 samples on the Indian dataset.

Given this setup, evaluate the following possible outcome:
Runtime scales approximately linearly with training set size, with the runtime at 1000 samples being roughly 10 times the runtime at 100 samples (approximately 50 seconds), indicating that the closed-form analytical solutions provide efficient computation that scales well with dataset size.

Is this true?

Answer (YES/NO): NO